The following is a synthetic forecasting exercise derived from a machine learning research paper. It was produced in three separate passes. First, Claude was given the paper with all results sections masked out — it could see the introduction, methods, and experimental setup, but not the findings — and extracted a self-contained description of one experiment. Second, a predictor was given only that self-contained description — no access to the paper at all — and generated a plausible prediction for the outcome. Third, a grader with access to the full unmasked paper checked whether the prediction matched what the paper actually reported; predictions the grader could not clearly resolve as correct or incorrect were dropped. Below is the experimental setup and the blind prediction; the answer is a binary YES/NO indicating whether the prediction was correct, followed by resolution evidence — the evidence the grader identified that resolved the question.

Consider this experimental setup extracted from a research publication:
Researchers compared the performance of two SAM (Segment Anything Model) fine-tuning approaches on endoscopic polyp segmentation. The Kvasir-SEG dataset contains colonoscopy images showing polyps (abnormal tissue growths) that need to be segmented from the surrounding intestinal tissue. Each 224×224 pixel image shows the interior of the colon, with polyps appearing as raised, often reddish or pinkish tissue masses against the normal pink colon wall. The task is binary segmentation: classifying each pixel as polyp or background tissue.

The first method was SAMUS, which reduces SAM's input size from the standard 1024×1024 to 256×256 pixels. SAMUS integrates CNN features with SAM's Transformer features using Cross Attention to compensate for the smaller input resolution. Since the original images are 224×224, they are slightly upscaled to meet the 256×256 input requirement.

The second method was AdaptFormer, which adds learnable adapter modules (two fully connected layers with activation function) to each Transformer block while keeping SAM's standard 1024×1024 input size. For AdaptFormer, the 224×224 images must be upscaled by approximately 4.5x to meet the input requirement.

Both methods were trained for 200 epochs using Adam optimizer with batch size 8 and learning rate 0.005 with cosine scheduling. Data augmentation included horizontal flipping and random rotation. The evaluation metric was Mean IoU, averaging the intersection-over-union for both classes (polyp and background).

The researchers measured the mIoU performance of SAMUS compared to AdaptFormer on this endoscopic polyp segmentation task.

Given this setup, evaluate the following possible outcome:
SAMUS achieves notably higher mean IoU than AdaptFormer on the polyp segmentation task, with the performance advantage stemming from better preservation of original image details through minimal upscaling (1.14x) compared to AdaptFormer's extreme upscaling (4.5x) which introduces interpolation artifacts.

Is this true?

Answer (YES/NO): NO